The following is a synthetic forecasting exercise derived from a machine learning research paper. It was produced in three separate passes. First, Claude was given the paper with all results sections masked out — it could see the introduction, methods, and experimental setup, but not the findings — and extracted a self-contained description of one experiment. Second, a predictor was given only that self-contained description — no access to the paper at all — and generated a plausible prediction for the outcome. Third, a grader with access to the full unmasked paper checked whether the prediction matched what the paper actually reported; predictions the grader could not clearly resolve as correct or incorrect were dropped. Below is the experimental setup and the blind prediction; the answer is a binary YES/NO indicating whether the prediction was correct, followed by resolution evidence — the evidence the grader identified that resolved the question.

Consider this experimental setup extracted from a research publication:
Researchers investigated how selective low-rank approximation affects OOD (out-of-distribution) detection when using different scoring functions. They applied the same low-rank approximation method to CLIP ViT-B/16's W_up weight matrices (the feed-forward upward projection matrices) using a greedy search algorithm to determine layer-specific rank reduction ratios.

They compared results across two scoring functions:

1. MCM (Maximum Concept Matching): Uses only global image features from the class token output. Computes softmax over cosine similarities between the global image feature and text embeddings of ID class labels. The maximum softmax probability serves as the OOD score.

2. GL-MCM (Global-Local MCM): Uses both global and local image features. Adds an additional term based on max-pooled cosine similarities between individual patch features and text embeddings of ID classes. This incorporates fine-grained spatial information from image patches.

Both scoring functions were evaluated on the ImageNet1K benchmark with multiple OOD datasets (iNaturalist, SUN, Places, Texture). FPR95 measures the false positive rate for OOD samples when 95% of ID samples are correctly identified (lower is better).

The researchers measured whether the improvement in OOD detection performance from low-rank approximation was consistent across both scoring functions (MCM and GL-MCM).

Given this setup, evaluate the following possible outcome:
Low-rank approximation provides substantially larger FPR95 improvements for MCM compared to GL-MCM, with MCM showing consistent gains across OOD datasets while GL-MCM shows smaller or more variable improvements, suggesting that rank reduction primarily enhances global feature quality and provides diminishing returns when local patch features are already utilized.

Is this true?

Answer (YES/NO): NO